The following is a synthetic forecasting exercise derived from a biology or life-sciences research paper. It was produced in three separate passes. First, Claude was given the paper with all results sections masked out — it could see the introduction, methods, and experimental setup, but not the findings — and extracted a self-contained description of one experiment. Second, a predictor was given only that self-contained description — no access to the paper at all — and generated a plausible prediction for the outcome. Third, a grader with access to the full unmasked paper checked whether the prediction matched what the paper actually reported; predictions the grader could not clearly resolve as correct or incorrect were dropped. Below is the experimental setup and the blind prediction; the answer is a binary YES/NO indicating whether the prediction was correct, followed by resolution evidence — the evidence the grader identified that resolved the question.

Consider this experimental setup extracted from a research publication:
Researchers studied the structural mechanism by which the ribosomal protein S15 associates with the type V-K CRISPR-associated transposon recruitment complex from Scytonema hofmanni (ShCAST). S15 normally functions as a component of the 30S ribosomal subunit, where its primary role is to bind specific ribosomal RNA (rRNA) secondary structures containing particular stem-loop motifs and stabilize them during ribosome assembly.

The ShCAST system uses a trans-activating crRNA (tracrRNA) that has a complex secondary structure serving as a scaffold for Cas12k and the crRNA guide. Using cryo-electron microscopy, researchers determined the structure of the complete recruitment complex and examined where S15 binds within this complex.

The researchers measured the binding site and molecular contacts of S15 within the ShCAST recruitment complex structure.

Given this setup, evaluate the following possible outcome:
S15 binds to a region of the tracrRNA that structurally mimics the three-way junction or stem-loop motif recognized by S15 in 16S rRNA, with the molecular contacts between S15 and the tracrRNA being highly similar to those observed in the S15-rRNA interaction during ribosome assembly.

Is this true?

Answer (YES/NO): NO